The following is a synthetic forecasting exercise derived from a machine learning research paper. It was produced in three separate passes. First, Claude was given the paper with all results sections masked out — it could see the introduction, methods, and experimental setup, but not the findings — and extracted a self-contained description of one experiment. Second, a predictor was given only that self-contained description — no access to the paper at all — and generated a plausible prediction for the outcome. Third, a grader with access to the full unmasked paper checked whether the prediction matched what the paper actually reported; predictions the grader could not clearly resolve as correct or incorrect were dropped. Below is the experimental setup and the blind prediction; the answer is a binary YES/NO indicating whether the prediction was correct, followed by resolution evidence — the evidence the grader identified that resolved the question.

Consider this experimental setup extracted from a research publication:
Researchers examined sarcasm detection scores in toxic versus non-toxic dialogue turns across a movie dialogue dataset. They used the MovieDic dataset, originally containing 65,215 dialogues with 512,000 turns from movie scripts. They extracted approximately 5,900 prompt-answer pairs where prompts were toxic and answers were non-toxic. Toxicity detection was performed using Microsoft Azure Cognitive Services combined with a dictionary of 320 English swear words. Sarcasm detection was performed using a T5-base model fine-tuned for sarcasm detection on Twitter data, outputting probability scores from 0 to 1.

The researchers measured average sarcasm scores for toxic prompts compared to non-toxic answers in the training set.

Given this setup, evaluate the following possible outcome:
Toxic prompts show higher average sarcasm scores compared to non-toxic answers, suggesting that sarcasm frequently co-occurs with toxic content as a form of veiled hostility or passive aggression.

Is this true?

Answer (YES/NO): YES